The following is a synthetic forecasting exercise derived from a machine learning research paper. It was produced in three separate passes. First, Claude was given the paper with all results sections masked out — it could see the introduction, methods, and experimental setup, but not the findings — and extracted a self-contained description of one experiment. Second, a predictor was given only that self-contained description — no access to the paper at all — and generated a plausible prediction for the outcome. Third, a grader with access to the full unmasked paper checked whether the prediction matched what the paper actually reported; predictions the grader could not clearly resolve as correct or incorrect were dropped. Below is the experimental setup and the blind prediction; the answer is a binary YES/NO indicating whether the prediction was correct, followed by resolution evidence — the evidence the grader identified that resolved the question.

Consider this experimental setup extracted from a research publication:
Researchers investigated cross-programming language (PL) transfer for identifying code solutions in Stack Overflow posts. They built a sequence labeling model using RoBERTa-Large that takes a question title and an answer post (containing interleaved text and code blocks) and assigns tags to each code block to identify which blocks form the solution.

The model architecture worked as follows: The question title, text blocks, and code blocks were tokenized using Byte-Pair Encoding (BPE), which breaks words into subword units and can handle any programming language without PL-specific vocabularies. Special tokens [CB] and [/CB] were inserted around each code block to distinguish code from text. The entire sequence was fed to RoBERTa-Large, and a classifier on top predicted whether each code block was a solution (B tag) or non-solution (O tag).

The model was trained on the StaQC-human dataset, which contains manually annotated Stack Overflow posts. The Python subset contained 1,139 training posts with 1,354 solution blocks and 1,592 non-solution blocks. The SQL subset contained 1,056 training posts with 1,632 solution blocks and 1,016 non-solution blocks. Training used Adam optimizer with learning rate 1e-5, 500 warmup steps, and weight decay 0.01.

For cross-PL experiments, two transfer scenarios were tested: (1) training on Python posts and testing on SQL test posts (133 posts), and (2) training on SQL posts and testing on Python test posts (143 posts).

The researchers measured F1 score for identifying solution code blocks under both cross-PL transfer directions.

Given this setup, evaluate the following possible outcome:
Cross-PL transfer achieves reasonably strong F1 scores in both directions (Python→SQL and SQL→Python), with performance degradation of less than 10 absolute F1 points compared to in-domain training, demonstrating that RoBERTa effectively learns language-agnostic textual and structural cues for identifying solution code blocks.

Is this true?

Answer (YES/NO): YES